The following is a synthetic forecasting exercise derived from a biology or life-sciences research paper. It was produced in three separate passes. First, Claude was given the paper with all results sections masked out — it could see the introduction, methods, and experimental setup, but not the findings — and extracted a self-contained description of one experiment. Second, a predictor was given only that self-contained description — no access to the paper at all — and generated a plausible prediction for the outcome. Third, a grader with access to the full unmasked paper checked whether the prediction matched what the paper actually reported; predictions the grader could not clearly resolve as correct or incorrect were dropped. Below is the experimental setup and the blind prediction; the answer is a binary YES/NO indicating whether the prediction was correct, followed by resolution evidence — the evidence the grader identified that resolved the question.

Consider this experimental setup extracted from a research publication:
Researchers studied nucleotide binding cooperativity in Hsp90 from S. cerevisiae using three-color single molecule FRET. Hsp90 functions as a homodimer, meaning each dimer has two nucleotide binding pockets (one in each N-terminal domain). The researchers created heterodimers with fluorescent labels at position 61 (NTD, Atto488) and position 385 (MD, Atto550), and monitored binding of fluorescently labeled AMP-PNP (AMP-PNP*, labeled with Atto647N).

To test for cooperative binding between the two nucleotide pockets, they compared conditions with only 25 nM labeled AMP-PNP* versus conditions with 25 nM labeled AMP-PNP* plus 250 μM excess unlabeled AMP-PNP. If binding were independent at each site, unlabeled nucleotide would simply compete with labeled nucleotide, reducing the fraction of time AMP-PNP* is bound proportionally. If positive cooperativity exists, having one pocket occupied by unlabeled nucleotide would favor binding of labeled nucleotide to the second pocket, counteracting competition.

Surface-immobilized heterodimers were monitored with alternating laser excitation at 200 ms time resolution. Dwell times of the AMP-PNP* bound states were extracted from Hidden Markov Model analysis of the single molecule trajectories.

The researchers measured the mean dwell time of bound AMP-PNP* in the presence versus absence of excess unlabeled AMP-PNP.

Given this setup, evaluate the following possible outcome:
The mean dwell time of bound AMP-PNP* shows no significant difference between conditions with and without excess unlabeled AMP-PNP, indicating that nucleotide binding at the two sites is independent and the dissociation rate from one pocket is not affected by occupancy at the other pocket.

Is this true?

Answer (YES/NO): NO